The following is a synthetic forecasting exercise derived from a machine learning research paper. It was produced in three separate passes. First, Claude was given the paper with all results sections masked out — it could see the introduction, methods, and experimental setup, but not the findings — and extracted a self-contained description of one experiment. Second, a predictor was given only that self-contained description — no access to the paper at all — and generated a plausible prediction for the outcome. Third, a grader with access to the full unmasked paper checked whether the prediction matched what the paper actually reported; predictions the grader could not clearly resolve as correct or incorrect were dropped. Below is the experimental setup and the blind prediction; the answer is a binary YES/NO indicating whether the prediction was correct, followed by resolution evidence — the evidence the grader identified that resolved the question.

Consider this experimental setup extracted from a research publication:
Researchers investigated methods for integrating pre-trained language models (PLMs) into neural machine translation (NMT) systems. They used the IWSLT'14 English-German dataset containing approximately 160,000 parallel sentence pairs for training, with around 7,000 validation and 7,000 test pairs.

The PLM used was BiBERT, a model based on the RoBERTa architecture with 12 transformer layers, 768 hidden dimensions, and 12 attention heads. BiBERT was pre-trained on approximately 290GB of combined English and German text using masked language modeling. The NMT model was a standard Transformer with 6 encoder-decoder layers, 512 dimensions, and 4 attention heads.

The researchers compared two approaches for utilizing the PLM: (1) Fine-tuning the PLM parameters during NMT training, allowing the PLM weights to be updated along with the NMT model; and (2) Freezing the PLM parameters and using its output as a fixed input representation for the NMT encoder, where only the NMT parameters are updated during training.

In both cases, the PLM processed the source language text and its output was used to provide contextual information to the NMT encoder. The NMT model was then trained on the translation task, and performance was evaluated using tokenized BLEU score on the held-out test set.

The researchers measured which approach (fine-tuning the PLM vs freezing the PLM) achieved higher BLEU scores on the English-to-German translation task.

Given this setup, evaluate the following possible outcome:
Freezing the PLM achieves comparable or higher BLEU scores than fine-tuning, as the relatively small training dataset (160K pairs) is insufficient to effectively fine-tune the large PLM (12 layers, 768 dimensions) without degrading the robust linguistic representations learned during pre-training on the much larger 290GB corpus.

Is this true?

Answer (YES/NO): YES